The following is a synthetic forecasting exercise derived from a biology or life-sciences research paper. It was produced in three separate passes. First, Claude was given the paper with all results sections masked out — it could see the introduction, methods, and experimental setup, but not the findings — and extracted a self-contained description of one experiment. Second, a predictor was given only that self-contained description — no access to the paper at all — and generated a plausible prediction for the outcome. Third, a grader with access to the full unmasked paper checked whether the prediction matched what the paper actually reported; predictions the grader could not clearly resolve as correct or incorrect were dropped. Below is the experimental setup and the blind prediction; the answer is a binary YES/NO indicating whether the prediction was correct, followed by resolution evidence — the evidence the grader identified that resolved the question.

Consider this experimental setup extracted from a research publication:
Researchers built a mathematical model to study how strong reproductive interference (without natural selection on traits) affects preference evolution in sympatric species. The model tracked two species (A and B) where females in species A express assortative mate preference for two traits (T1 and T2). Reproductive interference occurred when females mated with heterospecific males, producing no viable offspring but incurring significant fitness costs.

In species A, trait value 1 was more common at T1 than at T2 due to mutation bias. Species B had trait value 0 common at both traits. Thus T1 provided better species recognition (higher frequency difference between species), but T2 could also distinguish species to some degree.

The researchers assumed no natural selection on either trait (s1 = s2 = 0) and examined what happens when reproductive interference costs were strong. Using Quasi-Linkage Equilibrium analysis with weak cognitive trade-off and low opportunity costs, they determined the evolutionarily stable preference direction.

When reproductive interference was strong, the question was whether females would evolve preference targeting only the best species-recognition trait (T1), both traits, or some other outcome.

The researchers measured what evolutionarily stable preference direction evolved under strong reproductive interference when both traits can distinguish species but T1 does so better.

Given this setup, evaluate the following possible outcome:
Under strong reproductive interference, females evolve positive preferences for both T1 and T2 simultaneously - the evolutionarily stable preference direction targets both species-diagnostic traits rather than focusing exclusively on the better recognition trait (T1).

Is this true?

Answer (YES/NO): YES